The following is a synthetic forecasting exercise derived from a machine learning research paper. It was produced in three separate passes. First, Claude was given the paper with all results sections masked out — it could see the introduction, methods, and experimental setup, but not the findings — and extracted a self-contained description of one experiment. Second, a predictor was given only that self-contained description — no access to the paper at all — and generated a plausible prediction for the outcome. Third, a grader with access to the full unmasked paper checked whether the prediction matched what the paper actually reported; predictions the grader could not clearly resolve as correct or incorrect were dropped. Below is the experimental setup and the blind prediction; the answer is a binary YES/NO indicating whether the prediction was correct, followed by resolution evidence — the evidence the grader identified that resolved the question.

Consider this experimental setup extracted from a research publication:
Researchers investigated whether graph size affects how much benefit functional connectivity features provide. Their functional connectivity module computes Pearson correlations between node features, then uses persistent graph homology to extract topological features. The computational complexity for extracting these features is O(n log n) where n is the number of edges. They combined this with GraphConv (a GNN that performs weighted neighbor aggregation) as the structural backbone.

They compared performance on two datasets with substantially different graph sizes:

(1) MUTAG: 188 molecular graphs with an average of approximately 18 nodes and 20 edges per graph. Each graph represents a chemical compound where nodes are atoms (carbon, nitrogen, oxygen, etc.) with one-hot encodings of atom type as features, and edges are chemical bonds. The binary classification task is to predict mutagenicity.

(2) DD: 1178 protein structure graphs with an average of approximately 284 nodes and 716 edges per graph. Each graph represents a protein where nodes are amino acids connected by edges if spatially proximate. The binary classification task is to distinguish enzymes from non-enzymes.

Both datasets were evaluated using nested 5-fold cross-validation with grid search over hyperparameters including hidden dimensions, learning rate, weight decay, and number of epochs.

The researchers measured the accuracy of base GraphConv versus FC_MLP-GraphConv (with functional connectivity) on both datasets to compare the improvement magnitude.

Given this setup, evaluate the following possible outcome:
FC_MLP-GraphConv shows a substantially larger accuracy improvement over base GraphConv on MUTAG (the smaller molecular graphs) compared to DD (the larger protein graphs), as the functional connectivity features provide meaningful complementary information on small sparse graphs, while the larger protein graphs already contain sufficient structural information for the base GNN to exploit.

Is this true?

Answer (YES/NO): NO